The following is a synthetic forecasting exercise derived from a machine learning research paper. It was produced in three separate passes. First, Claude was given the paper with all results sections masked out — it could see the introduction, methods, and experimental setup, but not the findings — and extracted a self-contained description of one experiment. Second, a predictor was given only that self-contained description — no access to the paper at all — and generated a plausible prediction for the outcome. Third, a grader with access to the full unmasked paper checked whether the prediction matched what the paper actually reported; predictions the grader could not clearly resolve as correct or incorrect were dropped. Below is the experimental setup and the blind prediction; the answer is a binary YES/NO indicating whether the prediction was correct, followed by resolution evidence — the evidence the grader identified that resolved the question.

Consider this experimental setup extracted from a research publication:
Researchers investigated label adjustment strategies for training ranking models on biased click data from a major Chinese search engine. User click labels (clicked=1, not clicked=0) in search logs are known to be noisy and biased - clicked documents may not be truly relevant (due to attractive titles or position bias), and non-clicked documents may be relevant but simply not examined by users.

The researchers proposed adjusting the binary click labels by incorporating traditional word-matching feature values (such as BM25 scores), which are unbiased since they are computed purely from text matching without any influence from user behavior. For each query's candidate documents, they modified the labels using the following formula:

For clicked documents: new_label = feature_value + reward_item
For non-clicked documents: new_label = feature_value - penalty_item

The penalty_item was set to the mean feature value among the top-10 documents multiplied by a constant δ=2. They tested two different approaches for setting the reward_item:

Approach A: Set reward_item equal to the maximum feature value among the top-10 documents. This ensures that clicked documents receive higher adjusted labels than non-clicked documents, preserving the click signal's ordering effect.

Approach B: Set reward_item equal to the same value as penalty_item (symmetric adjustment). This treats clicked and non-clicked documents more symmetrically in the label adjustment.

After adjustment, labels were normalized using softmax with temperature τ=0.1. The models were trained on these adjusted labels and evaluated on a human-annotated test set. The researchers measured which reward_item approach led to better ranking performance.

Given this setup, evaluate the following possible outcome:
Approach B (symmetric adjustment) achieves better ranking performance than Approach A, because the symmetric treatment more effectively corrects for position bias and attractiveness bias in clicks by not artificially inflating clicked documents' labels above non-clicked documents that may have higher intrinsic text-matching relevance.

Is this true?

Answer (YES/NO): NO